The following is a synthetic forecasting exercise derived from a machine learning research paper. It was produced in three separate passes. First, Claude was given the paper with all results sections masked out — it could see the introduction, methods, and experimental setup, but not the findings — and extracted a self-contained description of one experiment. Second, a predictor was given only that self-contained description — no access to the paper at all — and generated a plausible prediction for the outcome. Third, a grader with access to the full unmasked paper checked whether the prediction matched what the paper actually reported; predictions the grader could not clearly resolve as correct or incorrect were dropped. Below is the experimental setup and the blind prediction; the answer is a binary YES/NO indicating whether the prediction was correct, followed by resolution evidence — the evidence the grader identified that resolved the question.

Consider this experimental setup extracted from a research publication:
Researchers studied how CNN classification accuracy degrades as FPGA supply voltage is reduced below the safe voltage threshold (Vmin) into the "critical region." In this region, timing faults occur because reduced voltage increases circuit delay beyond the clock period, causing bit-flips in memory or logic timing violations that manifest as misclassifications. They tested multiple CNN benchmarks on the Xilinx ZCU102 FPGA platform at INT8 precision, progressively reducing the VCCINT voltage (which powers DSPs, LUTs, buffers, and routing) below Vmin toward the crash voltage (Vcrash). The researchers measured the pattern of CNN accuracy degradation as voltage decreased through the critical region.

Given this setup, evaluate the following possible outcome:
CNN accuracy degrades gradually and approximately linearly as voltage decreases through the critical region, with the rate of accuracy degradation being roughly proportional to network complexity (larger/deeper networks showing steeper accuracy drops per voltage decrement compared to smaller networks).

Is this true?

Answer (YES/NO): NO